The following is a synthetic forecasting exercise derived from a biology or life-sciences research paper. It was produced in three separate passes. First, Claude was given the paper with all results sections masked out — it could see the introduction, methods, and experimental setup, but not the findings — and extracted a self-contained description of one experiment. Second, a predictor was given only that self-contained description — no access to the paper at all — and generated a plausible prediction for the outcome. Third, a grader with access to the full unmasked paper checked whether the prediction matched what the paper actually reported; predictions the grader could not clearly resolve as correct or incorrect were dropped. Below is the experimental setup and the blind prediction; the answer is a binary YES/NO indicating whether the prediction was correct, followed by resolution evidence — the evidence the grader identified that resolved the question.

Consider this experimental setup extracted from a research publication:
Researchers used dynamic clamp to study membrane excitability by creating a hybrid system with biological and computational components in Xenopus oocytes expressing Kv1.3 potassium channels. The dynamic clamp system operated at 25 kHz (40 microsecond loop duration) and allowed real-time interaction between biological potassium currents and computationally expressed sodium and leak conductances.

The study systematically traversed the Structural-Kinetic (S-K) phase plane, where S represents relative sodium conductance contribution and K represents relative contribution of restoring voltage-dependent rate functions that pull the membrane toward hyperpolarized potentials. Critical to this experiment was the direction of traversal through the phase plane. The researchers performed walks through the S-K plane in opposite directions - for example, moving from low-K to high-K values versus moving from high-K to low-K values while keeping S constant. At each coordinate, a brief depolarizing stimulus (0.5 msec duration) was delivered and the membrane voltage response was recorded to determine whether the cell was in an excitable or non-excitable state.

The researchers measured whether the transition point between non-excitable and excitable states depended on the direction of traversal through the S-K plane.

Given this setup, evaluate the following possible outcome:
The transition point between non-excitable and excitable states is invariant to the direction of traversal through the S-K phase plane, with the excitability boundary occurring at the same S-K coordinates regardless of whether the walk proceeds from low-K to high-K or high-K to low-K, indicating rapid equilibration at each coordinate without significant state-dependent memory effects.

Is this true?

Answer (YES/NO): NO